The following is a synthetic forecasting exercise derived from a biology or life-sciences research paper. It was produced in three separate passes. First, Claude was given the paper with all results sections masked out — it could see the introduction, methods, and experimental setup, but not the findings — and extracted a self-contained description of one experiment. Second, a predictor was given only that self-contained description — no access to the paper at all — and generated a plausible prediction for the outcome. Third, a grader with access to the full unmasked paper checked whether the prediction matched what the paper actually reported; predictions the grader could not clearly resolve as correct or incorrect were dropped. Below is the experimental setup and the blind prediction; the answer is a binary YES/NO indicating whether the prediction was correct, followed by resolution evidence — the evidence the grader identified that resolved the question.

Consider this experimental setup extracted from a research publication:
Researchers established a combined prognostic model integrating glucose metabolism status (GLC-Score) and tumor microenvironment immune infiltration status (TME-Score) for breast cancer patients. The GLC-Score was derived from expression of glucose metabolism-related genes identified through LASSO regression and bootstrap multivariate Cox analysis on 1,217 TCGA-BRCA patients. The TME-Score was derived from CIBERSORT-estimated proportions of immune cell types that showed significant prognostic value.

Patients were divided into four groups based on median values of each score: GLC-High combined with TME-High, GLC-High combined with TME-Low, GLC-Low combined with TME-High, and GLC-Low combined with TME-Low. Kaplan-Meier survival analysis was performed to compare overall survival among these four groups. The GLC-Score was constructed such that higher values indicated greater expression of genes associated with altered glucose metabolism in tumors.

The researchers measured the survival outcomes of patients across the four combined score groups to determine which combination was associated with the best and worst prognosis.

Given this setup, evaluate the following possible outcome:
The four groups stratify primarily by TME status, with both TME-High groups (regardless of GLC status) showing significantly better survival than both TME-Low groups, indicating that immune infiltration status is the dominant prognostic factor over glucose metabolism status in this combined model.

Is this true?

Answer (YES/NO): NO